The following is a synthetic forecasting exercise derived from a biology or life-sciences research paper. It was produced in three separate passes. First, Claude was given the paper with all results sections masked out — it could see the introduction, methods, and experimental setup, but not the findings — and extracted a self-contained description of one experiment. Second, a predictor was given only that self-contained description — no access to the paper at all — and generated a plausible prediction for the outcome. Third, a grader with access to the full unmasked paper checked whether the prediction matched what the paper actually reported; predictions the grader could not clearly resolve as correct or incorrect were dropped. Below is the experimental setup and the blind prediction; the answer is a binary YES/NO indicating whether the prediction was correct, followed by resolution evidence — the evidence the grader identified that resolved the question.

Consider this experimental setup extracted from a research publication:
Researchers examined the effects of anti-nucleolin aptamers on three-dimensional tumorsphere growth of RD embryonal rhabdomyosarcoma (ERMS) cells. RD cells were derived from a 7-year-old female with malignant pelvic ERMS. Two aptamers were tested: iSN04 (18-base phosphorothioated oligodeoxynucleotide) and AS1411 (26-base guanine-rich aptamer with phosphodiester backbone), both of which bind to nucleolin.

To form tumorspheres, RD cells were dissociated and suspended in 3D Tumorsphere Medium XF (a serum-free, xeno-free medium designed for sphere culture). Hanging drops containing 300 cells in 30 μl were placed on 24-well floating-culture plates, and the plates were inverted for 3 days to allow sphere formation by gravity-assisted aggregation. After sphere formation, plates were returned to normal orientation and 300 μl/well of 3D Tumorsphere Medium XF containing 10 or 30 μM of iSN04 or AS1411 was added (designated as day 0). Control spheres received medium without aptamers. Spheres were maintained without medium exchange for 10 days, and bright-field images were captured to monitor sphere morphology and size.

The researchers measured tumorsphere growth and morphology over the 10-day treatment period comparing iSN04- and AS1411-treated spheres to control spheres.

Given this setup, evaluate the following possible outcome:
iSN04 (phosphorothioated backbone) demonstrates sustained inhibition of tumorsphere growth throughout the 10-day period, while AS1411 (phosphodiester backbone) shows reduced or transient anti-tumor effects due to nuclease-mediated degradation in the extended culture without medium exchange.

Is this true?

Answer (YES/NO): NO